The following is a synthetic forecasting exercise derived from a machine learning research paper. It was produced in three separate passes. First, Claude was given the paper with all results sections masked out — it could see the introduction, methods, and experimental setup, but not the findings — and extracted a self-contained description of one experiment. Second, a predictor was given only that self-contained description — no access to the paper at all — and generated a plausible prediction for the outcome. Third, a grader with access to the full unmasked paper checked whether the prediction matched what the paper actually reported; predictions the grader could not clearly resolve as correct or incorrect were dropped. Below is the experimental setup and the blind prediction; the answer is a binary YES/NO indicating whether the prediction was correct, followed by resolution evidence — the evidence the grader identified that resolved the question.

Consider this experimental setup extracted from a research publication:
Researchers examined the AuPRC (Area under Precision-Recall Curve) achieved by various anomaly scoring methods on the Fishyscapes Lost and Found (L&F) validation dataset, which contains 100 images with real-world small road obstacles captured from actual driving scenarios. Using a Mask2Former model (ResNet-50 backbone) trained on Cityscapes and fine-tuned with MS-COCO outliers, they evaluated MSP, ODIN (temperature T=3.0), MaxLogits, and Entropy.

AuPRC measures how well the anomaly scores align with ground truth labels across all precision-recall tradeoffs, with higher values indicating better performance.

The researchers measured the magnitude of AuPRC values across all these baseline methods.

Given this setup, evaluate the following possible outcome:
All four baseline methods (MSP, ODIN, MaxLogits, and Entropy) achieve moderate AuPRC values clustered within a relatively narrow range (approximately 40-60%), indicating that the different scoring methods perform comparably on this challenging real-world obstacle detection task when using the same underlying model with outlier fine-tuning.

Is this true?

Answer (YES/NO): NO